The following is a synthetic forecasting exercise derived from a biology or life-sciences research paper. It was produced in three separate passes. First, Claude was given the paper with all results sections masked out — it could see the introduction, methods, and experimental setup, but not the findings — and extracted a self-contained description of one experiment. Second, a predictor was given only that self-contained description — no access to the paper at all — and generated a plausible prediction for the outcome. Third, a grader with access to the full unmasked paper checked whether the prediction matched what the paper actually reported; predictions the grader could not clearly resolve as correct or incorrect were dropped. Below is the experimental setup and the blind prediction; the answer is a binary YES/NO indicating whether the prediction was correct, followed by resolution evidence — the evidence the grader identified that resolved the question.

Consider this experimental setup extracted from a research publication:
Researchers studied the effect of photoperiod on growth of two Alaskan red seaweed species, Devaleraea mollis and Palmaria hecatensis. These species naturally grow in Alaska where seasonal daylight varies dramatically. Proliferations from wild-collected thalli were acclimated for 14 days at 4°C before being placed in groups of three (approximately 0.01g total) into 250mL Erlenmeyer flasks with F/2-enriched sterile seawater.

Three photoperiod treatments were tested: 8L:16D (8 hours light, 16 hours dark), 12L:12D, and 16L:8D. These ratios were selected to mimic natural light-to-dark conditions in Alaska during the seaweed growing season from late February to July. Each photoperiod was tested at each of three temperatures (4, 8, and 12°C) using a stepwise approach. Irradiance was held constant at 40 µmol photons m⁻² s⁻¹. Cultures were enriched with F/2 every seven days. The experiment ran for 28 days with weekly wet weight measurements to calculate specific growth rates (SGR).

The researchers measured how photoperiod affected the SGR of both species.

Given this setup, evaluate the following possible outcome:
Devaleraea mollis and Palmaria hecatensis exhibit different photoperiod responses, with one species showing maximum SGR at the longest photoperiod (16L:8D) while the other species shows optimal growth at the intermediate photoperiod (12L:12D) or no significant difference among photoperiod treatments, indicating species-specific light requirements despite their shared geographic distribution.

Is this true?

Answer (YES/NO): YES